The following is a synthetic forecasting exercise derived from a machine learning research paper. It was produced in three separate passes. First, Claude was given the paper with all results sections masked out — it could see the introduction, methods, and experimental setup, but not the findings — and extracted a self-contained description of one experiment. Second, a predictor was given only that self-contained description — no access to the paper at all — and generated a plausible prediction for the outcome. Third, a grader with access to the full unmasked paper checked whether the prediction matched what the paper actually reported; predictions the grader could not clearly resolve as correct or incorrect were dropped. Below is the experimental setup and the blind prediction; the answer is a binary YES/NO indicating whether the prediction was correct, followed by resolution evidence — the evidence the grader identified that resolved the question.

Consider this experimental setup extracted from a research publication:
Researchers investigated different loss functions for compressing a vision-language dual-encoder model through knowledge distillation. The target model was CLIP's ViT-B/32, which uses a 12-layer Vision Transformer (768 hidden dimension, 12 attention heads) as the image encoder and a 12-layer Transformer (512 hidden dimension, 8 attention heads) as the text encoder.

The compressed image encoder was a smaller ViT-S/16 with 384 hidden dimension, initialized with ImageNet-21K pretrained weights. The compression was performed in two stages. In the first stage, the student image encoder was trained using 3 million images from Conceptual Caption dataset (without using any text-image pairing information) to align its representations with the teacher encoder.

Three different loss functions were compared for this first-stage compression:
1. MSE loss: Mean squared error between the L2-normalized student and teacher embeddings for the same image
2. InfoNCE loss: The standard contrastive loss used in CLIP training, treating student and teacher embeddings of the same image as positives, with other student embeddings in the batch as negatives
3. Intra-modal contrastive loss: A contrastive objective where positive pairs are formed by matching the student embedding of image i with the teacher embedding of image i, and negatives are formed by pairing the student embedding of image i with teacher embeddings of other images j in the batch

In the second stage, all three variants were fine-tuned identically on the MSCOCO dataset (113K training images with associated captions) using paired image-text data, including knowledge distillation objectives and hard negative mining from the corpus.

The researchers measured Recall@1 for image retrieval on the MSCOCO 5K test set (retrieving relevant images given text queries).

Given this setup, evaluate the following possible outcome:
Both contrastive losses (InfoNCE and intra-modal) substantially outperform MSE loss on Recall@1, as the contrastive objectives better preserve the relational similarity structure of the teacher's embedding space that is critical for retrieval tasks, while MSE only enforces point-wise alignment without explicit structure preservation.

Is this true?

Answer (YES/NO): YES